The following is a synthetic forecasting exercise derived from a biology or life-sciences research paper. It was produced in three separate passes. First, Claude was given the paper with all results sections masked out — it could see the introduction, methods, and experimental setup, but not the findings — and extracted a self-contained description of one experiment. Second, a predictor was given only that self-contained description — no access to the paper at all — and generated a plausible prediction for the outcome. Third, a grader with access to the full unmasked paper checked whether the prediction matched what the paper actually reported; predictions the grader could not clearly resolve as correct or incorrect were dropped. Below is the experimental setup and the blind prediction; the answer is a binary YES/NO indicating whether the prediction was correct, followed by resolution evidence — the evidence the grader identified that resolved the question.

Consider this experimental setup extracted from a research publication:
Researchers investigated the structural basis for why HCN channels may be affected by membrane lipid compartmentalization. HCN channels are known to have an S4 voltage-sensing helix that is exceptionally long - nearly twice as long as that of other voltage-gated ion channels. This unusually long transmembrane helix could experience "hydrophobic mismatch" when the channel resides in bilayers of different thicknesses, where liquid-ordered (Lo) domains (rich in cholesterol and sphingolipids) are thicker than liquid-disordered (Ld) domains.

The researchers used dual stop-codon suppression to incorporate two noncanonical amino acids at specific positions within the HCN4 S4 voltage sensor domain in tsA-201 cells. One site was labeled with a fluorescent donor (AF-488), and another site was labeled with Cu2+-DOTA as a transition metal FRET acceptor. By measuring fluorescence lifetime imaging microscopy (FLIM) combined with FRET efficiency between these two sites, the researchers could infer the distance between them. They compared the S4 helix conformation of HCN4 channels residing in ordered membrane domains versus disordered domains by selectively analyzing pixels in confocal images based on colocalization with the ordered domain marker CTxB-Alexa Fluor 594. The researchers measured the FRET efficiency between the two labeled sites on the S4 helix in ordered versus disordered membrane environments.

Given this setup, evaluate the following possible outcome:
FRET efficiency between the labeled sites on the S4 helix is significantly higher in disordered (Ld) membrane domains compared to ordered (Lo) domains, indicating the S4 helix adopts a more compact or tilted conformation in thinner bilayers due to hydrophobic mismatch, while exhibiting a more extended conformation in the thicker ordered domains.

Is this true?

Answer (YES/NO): YES